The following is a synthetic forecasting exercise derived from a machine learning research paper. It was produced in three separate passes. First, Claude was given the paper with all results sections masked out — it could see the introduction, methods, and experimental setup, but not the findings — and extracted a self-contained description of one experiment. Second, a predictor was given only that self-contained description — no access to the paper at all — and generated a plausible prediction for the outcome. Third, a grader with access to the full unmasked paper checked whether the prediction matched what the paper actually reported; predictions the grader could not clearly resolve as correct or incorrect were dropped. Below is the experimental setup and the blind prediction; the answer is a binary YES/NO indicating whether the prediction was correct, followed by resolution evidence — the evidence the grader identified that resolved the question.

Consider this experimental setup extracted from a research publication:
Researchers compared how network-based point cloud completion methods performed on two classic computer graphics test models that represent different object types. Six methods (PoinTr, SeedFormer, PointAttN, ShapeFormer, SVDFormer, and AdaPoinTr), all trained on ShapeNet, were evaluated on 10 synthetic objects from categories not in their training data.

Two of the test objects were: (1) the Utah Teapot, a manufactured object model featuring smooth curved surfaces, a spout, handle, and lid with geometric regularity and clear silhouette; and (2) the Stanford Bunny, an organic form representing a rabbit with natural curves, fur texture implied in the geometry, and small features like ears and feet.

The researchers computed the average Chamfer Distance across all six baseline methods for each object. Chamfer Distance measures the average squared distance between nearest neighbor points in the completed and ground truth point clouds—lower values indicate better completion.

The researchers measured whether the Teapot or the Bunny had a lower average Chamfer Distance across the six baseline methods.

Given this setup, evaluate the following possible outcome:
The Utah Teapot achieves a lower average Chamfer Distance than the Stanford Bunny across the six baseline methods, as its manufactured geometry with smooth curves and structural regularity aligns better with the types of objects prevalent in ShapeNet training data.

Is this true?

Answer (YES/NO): YES